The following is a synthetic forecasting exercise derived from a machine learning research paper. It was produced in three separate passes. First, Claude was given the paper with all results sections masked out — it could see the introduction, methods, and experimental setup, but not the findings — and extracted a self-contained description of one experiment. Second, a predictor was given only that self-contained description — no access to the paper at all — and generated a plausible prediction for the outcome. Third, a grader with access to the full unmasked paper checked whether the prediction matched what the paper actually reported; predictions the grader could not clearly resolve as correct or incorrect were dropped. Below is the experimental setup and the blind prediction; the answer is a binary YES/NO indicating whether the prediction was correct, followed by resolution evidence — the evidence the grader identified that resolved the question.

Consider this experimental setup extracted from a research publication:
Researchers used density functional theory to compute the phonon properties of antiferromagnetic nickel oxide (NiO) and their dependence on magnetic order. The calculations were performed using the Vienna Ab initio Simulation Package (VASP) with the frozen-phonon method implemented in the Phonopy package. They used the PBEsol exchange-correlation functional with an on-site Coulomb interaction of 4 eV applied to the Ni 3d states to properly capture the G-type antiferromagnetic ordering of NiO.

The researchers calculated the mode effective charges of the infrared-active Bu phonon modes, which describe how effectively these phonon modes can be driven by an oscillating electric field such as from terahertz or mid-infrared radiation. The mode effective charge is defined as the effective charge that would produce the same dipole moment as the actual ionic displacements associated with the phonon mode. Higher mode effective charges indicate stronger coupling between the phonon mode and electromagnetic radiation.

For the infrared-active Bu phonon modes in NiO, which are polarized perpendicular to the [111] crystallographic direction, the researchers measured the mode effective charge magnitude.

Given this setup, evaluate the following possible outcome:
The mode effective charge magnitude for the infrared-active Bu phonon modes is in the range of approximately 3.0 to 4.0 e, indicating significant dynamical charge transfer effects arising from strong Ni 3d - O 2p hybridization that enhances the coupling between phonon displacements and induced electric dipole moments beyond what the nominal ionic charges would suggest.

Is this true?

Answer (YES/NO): NO